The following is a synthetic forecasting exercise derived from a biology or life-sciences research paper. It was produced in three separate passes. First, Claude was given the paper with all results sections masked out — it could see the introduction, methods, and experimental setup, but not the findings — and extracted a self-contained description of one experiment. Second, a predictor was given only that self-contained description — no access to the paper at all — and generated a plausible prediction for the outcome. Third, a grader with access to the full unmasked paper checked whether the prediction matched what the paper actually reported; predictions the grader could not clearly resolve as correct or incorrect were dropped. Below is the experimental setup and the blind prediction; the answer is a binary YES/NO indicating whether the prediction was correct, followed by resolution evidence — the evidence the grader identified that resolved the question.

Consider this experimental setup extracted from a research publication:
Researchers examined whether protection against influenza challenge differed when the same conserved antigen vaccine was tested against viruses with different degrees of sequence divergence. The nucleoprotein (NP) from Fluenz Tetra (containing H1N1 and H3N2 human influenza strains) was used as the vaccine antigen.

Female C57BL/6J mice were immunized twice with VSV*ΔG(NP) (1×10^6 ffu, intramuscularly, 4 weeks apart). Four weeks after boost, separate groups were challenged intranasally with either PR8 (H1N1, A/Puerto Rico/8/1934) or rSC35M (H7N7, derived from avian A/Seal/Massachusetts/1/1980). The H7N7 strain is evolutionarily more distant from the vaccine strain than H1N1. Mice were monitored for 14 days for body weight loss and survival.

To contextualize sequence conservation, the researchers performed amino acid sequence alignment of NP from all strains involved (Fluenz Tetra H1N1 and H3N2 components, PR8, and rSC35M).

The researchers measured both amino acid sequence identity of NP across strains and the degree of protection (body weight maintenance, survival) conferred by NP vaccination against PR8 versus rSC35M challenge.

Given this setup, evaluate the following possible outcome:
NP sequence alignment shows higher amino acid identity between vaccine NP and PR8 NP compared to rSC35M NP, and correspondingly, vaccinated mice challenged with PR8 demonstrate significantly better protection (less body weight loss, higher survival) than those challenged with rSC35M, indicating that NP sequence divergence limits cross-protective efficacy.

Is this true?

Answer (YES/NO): YES